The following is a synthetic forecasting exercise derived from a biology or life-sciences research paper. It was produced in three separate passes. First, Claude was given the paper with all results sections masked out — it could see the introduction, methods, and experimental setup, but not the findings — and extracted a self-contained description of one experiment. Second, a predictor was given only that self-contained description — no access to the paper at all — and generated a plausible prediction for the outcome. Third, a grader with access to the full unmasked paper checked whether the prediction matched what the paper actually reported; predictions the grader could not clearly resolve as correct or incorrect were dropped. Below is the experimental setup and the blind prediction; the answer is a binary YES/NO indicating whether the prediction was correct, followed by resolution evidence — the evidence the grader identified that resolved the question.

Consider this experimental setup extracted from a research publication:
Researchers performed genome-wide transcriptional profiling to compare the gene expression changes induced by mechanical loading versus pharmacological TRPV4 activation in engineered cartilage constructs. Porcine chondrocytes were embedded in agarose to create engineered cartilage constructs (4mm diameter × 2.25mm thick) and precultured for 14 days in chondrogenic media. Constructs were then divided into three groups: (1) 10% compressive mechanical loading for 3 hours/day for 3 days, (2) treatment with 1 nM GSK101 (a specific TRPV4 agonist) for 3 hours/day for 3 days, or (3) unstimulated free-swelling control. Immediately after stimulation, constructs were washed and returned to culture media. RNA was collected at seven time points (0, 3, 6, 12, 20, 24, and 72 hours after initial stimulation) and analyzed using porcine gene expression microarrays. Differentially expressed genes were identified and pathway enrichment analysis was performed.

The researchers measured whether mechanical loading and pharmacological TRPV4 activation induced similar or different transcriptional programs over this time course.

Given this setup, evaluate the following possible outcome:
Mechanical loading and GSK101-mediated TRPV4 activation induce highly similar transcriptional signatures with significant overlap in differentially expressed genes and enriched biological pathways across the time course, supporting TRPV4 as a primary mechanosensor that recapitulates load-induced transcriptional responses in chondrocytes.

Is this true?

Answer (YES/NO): NO